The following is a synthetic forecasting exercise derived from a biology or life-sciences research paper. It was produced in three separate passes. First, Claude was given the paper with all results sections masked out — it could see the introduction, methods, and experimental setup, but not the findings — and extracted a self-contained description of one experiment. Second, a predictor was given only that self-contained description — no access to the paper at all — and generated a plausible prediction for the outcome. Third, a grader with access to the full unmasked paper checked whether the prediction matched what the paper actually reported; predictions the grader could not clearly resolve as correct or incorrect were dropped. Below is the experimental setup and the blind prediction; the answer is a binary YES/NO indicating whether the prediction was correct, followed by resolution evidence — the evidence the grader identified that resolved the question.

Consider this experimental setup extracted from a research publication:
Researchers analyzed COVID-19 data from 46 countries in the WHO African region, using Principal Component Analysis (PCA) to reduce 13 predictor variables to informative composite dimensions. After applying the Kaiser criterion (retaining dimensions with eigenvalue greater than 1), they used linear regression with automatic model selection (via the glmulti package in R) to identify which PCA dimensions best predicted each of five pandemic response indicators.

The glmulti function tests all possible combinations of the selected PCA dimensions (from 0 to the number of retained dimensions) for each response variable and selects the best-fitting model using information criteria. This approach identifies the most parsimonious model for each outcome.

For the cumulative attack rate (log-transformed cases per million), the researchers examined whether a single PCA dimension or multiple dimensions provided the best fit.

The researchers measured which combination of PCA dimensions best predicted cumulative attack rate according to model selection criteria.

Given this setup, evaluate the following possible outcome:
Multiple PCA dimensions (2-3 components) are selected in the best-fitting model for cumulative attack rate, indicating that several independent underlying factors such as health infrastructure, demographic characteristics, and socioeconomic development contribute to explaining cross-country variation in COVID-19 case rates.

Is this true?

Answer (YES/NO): NO